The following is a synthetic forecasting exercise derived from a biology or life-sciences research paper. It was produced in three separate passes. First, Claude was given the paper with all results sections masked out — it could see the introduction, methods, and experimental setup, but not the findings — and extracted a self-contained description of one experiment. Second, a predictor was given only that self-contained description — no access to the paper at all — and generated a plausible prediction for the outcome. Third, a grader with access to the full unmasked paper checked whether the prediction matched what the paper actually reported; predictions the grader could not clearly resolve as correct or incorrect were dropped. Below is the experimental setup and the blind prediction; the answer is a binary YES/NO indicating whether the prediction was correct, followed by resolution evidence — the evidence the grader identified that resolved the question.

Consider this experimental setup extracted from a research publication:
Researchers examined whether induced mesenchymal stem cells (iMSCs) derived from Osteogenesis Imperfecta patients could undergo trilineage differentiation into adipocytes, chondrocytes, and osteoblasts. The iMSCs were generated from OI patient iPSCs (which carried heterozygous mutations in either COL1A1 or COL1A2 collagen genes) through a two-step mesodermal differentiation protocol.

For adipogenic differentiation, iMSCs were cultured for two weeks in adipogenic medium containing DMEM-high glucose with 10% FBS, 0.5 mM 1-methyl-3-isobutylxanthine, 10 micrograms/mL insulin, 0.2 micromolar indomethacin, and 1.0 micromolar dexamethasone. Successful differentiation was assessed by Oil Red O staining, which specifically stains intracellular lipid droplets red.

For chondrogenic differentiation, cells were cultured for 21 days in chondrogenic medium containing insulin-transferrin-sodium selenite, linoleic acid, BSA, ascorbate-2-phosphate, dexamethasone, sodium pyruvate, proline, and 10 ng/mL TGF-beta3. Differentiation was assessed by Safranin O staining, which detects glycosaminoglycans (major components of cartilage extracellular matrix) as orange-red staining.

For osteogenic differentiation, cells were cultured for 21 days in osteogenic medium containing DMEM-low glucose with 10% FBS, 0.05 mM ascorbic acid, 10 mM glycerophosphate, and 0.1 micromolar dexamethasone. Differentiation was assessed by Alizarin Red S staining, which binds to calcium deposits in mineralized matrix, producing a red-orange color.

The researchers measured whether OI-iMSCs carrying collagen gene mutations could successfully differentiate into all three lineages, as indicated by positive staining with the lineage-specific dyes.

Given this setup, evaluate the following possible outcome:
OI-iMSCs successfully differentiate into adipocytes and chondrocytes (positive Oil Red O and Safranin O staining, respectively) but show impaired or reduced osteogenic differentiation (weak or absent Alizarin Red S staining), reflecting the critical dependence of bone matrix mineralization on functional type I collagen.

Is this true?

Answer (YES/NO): YES